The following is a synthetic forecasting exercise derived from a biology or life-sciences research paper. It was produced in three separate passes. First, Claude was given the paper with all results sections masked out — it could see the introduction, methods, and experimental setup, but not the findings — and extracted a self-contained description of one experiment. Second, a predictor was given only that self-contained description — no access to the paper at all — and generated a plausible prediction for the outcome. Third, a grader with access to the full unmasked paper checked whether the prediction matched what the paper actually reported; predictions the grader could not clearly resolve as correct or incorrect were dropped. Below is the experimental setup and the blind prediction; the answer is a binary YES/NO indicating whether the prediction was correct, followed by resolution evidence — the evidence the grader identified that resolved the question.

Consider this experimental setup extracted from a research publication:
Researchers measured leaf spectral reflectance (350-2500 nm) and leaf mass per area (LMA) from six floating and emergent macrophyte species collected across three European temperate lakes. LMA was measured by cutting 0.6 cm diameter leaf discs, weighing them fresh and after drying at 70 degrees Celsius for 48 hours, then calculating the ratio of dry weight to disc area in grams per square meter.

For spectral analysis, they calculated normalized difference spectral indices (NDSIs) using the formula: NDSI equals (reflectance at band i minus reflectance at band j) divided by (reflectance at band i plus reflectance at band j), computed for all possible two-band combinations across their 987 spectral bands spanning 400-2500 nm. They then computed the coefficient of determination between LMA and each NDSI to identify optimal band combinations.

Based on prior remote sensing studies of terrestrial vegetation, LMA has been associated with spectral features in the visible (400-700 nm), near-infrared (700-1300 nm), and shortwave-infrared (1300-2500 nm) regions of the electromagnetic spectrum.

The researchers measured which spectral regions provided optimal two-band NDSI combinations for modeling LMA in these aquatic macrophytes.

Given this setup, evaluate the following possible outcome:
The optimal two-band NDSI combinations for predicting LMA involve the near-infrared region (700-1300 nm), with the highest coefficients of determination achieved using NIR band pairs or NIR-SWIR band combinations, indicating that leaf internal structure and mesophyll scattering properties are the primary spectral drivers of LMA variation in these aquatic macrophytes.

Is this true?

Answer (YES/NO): NO